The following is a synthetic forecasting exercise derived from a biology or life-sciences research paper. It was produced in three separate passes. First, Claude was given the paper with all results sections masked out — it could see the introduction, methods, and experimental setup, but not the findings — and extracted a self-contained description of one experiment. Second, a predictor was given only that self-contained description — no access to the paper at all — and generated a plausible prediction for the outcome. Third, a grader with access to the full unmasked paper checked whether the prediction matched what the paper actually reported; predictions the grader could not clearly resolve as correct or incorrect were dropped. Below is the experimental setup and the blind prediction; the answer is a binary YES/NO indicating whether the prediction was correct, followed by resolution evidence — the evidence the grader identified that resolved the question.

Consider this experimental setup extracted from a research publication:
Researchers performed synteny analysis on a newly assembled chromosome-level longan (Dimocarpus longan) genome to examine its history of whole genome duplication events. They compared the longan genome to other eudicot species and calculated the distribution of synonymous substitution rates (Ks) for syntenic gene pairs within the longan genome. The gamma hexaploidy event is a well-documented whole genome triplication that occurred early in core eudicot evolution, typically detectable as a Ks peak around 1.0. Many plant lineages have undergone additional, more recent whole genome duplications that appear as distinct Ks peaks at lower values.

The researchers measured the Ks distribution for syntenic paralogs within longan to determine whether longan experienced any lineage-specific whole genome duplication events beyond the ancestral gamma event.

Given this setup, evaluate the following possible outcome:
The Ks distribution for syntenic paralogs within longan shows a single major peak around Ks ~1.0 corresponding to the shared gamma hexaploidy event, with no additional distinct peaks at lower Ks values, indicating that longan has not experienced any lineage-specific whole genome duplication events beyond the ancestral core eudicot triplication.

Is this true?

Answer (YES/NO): YES